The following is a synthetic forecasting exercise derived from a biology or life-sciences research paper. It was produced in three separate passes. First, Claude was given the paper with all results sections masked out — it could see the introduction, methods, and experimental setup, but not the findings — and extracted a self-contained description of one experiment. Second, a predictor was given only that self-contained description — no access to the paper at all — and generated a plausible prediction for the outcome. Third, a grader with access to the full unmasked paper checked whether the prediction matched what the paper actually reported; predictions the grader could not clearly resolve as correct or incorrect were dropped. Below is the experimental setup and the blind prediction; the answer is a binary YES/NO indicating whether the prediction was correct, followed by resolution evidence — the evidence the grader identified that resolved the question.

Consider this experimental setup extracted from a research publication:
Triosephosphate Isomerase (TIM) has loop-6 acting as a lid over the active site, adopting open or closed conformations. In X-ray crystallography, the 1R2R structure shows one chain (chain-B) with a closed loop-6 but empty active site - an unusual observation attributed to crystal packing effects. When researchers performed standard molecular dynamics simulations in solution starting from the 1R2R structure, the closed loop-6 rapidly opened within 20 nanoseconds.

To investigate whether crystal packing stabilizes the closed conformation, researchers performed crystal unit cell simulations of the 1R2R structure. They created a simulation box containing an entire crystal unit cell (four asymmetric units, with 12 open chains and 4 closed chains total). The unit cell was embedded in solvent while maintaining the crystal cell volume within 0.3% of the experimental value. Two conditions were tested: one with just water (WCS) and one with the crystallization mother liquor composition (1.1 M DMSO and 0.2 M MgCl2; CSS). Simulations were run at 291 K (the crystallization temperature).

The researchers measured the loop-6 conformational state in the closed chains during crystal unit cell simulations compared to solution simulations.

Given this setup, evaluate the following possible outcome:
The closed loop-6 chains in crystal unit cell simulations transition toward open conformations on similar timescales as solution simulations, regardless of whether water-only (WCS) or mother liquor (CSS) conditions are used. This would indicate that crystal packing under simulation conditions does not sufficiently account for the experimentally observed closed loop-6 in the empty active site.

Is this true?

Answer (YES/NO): NO